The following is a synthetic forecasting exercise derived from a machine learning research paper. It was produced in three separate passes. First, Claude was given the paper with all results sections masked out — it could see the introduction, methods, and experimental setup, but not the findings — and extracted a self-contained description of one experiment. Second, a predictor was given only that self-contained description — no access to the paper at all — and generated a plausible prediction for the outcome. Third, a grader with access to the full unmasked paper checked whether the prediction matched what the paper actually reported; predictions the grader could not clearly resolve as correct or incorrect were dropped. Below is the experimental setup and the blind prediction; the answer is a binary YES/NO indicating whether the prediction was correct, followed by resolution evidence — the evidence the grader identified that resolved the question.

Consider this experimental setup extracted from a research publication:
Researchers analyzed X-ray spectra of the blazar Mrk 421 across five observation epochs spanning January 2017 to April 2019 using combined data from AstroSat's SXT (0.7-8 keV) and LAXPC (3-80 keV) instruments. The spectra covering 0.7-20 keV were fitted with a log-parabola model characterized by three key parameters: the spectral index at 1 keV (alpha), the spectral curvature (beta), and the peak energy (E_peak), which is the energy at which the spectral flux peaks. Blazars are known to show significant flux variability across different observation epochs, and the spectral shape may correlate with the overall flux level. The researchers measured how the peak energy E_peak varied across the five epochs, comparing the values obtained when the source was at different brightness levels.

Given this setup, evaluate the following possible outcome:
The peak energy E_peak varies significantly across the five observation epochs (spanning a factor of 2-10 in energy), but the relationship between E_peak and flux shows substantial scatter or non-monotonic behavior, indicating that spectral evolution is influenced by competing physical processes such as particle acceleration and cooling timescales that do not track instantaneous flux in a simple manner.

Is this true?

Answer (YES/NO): NO